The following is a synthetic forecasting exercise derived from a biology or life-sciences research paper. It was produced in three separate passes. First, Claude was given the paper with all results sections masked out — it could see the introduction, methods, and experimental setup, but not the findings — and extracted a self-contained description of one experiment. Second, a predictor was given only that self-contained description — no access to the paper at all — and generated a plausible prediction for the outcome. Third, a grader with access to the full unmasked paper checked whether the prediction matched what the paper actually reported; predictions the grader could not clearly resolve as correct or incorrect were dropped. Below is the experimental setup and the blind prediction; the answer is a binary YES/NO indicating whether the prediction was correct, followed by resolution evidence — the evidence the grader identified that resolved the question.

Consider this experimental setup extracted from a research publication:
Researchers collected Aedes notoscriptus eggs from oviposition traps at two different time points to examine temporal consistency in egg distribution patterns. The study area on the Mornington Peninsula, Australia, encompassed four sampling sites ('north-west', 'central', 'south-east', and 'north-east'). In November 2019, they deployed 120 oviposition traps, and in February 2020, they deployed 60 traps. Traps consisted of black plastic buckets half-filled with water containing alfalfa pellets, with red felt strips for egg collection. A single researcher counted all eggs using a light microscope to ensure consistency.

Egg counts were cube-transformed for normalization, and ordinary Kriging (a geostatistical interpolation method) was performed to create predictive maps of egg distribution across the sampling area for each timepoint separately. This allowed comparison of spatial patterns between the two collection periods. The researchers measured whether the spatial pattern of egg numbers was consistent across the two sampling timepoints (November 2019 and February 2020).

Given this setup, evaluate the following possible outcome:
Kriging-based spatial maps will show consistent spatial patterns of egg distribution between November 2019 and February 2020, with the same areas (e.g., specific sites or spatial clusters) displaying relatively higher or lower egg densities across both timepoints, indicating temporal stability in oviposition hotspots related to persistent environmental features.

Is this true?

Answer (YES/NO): YES